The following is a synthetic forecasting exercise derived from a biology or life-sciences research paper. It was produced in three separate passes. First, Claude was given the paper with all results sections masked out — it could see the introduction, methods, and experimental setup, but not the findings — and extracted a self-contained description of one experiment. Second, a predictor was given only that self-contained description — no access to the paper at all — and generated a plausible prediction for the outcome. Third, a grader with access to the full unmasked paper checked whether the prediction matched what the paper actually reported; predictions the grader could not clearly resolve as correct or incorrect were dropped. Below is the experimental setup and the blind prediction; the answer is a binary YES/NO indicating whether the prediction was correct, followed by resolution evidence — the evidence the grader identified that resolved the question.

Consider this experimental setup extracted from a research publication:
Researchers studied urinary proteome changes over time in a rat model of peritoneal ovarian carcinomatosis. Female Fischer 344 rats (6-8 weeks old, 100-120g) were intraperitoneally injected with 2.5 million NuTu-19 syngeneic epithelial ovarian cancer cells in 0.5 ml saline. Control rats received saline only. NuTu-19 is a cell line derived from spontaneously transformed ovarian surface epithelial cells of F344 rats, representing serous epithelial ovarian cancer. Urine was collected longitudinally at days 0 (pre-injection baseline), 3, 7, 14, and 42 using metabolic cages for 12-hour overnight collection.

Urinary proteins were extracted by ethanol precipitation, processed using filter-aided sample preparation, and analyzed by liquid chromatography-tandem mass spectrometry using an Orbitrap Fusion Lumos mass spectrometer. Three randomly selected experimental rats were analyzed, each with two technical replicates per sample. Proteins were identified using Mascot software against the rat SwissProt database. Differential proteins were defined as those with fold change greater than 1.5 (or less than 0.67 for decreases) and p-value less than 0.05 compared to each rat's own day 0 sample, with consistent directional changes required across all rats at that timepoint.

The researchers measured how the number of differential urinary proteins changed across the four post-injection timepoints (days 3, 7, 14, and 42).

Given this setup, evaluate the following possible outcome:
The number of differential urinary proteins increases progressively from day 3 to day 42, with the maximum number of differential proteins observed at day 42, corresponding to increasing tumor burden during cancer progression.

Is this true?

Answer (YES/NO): NO